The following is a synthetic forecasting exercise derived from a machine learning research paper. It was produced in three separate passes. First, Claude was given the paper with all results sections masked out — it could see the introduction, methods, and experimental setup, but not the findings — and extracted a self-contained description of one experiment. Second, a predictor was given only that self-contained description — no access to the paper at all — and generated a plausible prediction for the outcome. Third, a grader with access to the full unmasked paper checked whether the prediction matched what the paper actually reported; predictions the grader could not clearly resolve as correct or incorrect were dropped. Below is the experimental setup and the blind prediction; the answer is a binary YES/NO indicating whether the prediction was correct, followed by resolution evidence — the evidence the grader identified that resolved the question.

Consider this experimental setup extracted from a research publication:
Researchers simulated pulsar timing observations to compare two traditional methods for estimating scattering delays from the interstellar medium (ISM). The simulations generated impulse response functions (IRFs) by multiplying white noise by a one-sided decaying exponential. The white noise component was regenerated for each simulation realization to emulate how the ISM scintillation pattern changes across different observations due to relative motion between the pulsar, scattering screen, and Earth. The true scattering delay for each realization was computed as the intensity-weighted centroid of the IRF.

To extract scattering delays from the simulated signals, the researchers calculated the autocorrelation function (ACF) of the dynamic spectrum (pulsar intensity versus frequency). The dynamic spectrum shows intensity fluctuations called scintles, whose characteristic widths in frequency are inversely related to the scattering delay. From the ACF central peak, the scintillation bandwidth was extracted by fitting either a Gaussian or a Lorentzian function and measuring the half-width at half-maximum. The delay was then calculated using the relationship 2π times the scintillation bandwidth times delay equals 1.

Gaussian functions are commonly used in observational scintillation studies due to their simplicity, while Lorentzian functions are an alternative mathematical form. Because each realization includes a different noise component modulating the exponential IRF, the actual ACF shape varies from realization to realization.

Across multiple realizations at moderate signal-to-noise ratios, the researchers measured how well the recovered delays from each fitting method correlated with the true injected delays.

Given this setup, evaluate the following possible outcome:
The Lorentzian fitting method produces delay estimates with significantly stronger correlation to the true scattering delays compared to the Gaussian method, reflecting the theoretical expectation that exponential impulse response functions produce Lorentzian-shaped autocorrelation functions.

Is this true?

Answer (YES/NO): NO